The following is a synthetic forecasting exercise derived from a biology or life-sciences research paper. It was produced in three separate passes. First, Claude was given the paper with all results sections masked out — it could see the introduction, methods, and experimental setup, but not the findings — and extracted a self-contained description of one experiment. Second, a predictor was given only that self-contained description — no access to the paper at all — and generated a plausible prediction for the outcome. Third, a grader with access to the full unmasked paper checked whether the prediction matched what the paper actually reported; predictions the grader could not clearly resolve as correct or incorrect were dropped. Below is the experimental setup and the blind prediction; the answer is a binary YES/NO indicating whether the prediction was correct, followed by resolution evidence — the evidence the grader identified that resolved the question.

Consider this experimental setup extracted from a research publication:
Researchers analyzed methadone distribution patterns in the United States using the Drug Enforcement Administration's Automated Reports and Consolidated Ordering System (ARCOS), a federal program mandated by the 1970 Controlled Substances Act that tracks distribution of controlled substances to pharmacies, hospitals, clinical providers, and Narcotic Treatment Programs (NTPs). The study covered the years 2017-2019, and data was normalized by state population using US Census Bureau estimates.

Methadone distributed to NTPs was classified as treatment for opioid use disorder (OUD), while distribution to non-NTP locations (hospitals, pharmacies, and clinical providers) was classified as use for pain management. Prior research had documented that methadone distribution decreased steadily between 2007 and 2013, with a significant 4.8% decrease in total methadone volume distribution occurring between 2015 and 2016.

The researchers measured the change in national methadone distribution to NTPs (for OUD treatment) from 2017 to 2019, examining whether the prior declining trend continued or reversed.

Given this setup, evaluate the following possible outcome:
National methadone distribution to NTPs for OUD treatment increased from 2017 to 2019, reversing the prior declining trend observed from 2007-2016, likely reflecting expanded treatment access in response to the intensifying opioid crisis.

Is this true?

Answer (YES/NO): YES